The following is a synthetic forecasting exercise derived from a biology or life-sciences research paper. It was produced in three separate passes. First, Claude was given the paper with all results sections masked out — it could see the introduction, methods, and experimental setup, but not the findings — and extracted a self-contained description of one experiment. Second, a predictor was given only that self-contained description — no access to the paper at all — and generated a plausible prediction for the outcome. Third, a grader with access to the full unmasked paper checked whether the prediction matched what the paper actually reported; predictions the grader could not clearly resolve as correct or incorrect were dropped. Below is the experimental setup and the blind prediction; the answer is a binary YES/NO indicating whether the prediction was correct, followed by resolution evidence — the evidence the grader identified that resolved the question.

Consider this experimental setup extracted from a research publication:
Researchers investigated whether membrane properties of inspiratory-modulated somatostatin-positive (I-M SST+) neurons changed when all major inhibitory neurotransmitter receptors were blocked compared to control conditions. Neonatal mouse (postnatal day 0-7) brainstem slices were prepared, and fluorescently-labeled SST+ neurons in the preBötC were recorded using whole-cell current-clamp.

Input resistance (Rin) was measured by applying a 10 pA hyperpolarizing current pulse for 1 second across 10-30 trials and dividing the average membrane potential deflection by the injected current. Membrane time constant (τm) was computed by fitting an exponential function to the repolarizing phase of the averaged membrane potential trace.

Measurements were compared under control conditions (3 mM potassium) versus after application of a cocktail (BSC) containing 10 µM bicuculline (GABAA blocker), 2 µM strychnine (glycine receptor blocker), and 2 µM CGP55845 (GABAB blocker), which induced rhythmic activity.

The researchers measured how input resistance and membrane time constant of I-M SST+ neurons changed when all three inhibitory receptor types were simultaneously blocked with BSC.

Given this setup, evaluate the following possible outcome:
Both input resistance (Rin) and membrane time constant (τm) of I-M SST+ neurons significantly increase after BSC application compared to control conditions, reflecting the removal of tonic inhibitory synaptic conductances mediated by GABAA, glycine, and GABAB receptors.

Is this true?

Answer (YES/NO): NO